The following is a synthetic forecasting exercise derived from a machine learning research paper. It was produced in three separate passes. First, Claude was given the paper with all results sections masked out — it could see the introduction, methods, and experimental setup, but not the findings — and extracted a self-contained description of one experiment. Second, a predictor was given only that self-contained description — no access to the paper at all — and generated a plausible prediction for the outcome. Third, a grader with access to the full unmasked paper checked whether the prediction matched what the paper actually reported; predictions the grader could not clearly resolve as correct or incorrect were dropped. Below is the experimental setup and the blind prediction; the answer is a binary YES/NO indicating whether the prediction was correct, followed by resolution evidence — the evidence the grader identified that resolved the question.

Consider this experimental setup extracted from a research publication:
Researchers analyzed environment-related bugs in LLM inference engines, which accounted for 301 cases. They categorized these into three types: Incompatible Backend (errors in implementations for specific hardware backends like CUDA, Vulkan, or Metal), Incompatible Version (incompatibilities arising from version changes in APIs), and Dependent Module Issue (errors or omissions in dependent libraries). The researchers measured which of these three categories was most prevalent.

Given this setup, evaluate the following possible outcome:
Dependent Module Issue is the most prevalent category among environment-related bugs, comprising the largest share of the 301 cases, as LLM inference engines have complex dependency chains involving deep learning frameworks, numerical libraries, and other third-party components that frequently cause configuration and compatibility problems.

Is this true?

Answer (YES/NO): NO